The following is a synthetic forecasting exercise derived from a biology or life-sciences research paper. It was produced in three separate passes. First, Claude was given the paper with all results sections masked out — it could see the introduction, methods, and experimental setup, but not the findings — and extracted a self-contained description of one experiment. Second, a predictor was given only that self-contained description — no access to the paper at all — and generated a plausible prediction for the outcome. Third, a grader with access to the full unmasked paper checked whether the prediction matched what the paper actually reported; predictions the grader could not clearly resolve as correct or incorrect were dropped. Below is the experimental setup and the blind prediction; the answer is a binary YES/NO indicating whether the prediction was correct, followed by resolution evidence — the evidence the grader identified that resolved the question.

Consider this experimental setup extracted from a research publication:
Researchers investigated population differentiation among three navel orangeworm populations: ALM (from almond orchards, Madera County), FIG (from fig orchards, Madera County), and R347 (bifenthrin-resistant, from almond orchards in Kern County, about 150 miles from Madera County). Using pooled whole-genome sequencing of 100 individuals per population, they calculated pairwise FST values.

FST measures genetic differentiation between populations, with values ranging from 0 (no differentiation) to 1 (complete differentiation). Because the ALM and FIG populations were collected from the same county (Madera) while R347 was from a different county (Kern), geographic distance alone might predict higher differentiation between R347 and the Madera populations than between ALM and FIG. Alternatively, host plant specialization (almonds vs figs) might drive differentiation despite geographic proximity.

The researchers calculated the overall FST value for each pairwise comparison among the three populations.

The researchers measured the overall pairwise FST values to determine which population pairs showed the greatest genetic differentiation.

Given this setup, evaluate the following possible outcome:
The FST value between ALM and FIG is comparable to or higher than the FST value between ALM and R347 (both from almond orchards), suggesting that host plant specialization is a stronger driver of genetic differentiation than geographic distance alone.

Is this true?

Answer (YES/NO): NO